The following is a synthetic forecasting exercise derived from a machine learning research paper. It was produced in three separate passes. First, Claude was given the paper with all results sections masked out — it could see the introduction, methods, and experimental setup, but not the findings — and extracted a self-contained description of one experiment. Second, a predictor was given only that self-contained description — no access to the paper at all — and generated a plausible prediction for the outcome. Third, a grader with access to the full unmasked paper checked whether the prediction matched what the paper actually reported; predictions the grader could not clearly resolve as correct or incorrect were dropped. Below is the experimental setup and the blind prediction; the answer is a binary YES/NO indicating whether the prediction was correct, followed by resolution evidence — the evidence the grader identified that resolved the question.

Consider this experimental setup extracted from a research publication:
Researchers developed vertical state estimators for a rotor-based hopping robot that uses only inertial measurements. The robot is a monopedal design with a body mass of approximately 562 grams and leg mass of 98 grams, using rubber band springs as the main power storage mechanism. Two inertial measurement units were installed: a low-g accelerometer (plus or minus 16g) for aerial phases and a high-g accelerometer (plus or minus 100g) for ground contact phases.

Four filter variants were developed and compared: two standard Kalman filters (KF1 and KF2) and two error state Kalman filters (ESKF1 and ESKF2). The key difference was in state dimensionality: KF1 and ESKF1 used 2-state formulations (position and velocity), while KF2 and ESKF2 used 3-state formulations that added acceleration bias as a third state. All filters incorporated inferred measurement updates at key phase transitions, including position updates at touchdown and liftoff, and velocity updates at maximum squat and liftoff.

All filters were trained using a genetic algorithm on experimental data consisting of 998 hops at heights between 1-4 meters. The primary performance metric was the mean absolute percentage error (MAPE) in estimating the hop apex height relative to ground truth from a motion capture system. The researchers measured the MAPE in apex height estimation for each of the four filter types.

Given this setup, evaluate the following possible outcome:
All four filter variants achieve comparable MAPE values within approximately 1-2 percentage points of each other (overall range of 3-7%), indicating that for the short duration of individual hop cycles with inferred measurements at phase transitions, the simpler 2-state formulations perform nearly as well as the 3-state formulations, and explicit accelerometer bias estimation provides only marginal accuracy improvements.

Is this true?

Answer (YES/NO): NO